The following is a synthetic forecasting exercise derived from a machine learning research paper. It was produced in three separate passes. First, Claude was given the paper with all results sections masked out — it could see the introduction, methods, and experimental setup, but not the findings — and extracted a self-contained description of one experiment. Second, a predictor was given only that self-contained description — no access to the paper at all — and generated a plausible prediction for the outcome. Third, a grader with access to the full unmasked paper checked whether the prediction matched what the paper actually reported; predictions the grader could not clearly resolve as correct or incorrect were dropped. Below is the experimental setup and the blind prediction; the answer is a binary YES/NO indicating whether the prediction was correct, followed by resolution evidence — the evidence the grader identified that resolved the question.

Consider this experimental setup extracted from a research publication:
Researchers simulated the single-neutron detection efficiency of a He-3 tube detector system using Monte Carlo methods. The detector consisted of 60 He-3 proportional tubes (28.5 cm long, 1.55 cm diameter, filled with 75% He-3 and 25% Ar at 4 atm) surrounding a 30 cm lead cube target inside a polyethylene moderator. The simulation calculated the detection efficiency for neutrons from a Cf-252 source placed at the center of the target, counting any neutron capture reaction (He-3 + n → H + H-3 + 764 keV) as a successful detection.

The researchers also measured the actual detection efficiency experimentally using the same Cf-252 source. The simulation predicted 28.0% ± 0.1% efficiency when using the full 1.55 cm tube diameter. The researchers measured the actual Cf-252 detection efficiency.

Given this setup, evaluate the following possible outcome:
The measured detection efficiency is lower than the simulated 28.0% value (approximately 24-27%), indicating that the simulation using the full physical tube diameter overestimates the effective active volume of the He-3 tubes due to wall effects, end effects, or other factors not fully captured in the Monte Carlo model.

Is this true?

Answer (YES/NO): NO